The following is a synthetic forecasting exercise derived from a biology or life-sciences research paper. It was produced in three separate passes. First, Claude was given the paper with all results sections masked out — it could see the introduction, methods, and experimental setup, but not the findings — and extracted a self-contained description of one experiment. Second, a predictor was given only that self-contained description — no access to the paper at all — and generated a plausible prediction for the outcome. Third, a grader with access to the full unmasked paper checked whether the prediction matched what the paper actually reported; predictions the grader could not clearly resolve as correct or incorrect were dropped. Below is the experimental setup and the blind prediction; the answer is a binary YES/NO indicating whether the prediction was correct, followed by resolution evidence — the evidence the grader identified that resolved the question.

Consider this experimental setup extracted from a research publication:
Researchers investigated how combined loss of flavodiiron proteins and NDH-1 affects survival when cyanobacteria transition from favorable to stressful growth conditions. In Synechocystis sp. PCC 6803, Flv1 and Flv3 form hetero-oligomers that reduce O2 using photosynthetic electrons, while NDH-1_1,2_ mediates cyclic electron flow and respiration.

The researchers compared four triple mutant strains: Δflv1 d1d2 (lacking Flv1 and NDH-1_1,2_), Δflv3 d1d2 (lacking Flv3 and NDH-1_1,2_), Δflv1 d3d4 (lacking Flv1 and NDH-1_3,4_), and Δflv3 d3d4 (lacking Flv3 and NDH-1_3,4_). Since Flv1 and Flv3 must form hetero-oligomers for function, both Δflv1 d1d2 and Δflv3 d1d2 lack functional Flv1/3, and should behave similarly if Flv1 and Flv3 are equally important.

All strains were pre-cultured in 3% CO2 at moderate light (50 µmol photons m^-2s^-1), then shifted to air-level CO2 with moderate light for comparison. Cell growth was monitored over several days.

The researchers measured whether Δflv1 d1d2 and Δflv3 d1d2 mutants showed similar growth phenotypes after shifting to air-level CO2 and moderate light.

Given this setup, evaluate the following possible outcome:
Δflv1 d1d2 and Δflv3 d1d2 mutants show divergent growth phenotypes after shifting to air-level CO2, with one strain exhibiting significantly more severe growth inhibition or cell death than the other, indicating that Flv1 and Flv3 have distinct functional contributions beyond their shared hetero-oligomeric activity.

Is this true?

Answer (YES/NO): NO